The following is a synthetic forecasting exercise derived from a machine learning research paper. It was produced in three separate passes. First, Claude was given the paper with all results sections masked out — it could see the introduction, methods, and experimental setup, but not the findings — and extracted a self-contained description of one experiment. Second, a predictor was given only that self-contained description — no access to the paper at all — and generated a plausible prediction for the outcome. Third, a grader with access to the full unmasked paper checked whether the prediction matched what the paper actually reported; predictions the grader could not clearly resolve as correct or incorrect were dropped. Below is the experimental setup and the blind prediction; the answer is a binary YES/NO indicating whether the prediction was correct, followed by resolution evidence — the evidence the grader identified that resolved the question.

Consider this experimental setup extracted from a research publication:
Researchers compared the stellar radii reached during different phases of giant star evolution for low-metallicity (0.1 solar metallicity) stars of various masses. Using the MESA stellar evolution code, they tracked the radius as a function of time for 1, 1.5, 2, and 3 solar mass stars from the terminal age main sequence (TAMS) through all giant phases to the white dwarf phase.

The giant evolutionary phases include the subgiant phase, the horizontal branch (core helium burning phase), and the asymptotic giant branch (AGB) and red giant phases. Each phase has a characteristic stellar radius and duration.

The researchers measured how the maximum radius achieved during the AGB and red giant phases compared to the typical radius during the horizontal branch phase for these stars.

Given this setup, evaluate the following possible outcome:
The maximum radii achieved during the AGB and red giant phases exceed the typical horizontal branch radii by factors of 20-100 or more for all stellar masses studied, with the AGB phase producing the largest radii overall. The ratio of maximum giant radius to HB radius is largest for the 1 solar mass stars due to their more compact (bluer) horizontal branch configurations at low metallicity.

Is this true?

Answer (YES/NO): NO